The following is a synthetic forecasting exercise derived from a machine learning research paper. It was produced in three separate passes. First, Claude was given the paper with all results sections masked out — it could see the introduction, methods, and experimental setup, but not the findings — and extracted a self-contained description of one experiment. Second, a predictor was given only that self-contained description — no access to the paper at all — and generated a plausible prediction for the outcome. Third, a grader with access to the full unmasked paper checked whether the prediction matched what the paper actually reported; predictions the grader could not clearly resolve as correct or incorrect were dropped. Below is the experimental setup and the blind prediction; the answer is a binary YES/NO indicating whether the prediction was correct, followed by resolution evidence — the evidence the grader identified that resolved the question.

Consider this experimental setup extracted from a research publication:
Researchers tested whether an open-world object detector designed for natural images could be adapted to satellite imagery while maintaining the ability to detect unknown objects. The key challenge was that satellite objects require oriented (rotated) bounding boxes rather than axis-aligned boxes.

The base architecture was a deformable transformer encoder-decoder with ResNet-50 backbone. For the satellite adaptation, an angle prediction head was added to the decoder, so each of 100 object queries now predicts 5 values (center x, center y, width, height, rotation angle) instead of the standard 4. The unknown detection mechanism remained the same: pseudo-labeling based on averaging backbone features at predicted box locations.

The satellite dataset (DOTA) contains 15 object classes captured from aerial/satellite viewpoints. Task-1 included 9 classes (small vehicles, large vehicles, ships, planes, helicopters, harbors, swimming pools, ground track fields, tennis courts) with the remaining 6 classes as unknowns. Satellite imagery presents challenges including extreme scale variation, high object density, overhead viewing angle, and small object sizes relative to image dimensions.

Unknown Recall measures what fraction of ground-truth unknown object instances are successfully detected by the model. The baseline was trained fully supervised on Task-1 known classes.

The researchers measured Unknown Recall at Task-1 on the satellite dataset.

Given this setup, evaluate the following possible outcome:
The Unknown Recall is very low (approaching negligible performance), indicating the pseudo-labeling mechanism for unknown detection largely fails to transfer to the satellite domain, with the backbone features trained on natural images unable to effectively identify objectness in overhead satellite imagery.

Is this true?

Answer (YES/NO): NO